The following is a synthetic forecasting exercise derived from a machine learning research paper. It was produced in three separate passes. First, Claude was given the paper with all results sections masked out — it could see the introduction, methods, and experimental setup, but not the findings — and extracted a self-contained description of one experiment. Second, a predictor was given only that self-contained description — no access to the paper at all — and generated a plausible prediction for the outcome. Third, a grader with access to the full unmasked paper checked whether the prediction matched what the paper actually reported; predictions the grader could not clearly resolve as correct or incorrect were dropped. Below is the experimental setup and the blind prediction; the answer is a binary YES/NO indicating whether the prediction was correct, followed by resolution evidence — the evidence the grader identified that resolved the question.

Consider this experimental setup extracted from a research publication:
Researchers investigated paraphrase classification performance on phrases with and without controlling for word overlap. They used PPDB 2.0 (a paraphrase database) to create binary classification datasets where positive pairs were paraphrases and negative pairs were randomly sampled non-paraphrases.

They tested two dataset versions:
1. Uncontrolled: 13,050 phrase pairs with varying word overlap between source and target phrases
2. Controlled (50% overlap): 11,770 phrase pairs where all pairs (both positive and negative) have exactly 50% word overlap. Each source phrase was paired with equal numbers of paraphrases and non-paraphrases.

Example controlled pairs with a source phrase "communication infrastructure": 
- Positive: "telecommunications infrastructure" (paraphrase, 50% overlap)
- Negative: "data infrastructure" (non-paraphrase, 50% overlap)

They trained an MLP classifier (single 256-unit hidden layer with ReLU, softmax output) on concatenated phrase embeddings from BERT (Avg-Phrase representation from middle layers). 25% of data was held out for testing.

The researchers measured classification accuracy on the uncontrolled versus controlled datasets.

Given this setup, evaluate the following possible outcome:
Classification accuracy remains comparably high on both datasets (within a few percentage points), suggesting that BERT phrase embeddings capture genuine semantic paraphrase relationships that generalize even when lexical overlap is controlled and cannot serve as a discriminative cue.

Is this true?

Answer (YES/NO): NO